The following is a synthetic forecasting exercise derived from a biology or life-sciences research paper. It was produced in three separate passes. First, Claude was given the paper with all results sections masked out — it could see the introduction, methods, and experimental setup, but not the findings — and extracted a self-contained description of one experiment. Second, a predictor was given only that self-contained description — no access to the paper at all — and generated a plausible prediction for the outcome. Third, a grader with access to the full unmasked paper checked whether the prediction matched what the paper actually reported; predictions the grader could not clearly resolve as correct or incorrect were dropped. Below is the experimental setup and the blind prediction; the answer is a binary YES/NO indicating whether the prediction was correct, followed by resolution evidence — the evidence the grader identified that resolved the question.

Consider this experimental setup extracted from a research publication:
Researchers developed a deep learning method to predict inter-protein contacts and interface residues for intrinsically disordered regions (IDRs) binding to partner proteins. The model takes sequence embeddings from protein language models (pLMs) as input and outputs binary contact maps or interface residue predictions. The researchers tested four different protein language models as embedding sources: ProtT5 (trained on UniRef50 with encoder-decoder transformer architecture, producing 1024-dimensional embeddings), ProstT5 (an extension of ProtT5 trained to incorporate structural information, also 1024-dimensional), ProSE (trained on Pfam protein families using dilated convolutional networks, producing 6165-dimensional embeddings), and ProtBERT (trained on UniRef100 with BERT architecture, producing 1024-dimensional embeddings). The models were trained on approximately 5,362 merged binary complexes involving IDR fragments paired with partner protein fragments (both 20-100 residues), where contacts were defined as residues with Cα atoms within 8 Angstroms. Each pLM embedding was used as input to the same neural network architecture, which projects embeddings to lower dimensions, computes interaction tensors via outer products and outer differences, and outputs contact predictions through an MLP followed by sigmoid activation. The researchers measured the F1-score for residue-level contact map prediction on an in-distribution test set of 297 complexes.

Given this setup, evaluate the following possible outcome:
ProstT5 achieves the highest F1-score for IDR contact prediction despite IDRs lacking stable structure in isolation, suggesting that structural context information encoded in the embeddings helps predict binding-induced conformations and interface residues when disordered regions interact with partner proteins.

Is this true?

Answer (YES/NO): NO